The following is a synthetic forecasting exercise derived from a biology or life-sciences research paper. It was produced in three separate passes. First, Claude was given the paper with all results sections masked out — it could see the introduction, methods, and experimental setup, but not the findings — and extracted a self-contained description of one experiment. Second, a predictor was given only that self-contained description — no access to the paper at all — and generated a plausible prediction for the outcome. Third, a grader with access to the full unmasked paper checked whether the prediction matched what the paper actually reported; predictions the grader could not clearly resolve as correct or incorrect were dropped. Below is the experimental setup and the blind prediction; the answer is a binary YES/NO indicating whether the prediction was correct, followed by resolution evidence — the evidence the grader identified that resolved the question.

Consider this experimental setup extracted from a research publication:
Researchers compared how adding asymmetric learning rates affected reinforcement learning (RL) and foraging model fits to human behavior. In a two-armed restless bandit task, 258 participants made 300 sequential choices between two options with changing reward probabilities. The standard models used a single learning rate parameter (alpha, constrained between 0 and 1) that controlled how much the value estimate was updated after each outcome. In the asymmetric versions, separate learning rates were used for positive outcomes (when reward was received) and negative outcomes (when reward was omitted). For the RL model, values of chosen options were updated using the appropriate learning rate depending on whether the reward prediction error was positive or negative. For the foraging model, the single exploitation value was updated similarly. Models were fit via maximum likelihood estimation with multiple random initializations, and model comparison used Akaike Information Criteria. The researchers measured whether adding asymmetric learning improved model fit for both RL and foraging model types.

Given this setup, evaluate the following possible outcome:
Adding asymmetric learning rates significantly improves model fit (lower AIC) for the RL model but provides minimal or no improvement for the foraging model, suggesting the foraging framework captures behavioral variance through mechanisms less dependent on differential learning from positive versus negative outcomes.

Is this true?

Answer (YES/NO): NO